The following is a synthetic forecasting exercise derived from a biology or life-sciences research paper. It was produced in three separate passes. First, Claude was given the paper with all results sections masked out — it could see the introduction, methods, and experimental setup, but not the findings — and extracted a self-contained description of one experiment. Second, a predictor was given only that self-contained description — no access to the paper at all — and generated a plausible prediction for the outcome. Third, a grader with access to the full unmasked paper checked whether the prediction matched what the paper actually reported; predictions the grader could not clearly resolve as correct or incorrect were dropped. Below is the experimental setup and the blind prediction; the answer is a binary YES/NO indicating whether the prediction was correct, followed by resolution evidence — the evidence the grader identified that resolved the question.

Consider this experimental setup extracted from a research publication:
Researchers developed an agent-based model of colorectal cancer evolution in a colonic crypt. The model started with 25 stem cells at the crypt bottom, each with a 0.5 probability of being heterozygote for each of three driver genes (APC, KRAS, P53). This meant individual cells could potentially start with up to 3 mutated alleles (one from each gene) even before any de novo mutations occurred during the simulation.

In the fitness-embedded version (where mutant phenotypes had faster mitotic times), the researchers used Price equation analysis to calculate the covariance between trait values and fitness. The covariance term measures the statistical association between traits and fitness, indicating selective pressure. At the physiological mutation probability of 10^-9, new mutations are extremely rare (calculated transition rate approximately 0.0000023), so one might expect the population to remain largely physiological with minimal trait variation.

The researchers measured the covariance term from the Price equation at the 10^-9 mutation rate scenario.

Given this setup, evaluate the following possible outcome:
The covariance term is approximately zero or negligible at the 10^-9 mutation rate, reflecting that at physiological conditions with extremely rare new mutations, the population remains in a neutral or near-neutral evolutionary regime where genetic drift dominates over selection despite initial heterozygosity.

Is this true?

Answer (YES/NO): NO